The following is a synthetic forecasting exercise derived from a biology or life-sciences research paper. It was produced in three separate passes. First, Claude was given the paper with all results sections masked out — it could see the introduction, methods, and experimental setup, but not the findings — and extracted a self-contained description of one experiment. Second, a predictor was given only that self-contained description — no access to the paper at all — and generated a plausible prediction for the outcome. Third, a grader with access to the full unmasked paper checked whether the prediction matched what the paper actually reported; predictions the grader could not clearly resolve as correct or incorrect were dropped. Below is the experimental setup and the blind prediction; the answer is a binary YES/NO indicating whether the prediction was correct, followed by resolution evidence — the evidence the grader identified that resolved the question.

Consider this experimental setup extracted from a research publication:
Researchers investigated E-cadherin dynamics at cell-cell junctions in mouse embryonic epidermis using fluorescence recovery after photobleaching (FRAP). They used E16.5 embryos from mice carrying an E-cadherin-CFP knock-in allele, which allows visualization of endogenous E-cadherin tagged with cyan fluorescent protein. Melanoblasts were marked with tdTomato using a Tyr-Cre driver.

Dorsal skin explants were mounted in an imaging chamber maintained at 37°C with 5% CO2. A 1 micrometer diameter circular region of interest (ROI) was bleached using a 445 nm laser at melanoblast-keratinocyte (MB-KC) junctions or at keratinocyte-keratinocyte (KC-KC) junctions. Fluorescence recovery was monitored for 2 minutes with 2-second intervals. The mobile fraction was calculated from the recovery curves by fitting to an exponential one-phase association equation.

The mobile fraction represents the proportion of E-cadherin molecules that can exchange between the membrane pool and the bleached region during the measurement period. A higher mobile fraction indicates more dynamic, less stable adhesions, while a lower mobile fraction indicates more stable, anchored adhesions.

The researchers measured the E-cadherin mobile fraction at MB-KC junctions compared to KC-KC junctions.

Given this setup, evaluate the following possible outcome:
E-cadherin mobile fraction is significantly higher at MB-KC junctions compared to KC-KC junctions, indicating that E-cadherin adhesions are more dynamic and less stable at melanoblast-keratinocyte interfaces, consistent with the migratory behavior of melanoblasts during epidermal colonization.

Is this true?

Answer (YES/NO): YES